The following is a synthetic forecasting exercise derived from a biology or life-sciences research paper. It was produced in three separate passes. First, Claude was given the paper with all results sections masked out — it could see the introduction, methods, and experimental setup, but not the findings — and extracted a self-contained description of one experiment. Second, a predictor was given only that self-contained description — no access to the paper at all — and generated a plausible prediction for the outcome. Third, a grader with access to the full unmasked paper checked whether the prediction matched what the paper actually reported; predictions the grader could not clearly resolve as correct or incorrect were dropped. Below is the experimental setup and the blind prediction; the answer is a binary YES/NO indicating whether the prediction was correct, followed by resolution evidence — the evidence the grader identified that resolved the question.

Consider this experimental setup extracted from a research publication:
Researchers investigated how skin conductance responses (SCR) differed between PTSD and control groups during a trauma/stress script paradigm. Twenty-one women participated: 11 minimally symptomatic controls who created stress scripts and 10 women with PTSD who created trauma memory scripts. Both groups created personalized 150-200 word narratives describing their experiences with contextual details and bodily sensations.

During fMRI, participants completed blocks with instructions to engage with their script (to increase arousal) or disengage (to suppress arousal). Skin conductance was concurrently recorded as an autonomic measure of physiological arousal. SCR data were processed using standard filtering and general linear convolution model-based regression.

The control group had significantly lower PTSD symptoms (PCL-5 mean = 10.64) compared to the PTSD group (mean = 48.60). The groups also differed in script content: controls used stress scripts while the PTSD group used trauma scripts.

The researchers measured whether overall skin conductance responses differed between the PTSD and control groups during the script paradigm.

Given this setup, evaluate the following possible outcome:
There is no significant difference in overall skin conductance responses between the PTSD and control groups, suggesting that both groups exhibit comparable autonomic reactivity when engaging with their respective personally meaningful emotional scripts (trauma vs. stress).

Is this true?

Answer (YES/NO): YES